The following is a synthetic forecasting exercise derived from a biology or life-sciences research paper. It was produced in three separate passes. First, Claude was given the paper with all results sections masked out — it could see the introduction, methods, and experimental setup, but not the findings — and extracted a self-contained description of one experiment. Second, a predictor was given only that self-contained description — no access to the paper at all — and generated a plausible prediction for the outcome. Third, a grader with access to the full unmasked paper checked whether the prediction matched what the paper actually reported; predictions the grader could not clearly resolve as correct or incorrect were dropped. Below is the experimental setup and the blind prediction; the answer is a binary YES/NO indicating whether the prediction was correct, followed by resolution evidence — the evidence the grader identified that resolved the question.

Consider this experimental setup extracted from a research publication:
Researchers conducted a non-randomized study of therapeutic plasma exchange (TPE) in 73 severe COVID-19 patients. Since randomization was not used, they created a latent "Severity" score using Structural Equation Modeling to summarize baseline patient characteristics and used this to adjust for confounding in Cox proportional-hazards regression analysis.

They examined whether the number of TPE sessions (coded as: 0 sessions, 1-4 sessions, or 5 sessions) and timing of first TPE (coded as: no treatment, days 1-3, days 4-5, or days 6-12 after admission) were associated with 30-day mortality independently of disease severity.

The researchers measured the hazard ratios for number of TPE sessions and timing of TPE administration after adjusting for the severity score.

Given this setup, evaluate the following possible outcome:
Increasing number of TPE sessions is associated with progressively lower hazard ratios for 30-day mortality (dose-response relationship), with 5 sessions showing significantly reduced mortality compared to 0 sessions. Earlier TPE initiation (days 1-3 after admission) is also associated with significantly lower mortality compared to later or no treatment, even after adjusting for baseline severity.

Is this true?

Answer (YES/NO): NO